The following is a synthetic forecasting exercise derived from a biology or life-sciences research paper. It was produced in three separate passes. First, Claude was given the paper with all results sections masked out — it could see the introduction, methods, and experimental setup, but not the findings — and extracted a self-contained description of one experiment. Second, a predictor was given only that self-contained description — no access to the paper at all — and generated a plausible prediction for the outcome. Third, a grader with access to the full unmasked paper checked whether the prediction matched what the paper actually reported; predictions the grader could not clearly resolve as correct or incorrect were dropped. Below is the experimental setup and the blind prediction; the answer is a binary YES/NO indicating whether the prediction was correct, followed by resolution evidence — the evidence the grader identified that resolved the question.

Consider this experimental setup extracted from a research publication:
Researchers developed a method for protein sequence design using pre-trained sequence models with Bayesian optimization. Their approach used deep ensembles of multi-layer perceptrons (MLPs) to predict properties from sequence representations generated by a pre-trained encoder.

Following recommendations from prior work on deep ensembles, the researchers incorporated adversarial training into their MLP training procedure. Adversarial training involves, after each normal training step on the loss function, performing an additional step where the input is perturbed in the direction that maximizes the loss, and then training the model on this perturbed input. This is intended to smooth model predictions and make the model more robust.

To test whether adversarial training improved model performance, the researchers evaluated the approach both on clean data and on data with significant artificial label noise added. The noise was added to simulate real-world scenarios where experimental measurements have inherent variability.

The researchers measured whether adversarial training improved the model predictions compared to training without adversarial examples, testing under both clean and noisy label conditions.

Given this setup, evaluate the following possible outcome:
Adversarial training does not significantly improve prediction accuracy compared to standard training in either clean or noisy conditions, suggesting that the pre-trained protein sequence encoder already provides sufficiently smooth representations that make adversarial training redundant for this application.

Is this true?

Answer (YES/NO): NO